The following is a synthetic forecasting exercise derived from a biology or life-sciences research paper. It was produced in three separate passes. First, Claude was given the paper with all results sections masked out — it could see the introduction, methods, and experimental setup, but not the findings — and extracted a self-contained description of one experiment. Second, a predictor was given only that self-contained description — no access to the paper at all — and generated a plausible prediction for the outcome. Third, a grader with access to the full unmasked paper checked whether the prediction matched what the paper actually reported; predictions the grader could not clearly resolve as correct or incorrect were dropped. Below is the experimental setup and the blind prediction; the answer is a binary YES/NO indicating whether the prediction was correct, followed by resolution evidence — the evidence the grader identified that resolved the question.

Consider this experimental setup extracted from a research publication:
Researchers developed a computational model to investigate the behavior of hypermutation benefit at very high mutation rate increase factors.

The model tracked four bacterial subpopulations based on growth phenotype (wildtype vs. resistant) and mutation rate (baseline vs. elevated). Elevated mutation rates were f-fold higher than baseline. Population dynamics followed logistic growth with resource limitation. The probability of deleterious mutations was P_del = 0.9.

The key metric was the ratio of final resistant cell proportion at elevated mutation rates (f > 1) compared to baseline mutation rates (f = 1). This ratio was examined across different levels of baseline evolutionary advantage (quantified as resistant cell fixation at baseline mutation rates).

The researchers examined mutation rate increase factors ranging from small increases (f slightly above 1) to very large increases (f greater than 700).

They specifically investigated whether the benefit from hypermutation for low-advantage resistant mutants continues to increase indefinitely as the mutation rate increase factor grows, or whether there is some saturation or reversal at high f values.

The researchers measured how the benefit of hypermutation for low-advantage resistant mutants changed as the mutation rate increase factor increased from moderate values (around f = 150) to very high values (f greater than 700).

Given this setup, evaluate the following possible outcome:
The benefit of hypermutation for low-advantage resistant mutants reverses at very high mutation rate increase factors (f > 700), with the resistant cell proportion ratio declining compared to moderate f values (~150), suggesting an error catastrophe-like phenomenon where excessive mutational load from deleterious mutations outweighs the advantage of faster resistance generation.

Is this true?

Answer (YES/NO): YES